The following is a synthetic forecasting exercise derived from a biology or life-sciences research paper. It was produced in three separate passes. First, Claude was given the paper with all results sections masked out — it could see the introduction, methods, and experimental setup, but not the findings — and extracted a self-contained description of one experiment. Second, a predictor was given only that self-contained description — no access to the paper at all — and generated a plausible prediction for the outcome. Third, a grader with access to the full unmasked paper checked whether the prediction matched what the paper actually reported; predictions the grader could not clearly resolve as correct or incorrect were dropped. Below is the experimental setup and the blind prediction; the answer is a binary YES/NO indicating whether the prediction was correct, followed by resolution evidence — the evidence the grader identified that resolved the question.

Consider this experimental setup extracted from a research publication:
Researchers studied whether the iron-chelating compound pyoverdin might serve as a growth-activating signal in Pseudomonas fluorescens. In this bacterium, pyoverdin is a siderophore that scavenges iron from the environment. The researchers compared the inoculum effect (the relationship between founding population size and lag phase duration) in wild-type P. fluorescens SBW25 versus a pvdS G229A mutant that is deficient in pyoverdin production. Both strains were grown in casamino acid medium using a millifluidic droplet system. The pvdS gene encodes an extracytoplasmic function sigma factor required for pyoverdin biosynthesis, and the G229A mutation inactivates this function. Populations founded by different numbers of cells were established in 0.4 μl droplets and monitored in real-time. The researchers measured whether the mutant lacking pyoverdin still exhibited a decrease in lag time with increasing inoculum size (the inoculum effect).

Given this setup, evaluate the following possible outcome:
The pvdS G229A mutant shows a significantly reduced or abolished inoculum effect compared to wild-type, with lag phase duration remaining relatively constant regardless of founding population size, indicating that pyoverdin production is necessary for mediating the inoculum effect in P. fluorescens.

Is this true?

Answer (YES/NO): NO